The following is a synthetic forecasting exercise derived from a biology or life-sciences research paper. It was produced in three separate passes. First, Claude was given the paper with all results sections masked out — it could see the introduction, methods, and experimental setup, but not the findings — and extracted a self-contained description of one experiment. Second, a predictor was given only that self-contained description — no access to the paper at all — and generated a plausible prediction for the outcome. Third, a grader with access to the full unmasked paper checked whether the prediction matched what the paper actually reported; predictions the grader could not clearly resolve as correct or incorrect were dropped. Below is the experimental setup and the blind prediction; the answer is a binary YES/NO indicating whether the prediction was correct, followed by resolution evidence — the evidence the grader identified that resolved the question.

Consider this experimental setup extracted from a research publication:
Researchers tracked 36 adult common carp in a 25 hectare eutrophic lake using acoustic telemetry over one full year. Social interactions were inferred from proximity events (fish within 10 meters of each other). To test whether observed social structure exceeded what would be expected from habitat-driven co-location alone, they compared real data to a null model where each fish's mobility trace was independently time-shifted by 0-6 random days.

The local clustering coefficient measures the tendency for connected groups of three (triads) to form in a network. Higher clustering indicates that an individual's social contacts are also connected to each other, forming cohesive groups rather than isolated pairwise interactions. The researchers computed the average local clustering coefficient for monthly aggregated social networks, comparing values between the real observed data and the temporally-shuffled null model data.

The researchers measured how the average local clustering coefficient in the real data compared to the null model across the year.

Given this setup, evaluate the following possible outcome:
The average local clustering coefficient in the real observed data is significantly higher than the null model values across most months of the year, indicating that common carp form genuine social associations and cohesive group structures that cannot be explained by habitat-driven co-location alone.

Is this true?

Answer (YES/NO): NO